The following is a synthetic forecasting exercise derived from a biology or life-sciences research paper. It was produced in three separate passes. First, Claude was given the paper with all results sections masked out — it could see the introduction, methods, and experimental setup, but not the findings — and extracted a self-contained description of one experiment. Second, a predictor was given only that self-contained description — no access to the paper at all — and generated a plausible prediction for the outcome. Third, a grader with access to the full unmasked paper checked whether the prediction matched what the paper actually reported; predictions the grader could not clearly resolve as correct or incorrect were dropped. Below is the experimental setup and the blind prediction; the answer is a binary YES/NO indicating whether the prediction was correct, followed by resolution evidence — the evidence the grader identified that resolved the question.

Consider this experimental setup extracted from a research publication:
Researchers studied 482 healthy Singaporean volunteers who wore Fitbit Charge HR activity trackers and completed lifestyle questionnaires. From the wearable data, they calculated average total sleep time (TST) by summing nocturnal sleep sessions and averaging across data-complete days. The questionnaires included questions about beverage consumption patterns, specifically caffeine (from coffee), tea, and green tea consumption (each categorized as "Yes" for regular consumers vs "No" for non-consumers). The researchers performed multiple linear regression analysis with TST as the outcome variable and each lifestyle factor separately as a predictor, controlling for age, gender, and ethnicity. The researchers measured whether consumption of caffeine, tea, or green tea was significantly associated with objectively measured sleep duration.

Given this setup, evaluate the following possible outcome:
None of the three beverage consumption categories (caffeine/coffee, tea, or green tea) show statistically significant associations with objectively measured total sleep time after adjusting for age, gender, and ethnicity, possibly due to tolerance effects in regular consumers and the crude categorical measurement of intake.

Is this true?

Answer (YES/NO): YES